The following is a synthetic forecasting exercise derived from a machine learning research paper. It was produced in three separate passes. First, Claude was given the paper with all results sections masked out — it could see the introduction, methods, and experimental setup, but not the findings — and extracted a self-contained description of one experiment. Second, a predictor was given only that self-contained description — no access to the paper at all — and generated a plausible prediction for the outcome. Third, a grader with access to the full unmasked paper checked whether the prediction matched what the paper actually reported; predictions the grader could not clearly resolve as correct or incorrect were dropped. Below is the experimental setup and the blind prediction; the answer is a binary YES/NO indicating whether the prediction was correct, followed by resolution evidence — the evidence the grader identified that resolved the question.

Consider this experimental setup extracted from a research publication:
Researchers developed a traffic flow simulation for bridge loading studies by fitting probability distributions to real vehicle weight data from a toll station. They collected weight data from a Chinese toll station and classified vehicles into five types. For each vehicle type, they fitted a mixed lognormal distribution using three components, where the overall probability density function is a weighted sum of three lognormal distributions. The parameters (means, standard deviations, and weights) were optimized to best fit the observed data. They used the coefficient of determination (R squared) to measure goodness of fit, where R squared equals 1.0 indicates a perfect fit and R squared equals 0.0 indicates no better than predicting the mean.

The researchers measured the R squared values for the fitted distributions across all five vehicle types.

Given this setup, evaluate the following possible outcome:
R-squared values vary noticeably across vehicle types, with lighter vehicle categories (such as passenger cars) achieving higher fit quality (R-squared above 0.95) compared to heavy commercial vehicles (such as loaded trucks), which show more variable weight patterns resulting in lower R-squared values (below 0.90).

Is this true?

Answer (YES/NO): NO